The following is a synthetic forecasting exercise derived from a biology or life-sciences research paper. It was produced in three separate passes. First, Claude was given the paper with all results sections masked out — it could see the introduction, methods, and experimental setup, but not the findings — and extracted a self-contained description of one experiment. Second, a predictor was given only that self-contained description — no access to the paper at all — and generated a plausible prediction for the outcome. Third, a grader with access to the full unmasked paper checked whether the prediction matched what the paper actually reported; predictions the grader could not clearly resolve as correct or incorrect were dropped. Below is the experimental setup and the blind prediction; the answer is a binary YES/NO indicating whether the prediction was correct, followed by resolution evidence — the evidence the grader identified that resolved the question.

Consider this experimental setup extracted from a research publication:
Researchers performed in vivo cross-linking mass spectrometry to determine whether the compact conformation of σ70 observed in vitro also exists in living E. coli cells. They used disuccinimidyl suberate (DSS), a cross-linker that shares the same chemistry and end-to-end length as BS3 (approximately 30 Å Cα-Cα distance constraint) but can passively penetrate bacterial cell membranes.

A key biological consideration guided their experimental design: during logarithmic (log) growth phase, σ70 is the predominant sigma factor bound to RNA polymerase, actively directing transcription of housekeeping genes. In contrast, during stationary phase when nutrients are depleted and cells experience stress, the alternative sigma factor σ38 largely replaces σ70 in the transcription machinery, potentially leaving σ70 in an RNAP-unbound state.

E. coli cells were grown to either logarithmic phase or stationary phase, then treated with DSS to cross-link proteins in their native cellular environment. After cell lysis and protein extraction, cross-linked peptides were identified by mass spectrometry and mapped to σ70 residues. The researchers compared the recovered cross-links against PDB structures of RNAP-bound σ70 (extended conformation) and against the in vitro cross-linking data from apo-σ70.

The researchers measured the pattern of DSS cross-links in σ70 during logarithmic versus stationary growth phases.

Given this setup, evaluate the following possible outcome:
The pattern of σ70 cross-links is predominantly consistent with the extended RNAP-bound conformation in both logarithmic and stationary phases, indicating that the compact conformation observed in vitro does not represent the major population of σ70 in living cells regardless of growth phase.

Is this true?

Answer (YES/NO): NO